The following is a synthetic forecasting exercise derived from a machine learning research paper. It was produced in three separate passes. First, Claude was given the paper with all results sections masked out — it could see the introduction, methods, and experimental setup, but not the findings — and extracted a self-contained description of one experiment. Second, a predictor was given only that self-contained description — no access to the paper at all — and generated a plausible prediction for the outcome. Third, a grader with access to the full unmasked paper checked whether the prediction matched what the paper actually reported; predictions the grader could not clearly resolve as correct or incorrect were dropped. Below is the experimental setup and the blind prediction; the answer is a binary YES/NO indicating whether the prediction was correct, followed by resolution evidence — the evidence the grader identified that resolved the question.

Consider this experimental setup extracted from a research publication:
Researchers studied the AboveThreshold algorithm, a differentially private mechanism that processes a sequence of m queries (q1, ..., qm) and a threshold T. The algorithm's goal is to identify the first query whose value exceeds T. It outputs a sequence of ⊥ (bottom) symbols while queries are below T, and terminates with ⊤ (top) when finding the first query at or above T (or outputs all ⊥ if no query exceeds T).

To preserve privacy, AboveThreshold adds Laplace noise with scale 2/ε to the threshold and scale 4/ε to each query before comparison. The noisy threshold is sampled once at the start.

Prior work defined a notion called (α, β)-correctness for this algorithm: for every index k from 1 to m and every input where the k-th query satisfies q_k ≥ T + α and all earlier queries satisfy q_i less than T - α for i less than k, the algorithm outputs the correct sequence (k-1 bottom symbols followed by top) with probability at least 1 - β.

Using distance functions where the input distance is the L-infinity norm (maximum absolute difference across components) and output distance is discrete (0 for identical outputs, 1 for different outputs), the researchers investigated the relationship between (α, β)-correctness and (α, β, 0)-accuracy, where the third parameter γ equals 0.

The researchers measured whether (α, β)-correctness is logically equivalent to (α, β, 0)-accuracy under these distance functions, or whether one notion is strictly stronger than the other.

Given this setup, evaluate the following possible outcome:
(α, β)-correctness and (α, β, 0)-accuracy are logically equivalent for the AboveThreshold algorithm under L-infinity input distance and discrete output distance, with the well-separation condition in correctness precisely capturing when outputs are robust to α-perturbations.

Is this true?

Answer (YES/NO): YES